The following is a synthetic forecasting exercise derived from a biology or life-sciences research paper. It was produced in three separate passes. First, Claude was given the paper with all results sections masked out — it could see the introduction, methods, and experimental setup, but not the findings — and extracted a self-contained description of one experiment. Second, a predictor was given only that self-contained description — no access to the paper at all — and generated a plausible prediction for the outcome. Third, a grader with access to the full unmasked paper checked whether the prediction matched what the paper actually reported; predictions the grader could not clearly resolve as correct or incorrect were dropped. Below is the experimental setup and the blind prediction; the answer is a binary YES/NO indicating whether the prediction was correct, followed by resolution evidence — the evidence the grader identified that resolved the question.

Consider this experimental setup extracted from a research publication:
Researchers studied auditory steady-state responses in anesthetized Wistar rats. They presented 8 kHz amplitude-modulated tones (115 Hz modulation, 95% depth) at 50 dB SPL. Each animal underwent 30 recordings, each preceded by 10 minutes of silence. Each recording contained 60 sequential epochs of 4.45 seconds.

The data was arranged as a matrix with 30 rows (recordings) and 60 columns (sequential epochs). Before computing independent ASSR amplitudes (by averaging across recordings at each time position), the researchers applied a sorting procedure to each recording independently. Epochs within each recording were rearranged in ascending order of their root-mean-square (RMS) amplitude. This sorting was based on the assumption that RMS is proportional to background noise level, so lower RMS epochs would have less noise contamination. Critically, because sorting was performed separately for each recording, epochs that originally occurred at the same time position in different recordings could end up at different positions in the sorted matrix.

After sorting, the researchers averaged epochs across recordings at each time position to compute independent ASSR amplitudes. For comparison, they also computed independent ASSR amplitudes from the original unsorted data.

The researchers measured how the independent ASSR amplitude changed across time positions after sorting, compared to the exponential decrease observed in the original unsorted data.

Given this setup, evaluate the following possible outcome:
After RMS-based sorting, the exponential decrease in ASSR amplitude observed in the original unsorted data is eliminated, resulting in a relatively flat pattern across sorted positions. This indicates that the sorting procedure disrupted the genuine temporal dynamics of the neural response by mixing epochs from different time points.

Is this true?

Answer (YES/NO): YES